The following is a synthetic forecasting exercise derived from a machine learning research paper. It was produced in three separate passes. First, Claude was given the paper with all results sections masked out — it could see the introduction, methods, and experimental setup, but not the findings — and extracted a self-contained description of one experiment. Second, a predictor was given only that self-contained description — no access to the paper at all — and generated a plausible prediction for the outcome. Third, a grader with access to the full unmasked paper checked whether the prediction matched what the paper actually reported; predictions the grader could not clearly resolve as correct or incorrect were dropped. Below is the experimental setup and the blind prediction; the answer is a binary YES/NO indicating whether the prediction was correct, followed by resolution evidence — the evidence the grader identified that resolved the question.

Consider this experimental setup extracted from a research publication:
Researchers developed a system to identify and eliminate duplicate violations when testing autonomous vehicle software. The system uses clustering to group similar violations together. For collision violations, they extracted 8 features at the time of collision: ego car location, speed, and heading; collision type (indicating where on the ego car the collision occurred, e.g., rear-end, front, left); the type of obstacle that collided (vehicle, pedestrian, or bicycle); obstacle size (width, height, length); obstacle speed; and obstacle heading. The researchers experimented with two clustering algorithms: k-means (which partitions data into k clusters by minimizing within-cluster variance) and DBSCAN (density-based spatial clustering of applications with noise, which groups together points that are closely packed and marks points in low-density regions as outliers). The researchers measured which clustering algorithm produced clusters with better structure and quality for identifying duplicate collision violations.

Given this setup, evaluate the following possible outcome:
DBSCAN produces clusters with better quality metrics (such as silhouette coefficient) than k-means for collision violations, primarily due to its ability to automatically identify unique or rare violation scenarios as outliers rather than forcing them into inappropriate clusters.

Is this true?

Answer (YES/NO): NO